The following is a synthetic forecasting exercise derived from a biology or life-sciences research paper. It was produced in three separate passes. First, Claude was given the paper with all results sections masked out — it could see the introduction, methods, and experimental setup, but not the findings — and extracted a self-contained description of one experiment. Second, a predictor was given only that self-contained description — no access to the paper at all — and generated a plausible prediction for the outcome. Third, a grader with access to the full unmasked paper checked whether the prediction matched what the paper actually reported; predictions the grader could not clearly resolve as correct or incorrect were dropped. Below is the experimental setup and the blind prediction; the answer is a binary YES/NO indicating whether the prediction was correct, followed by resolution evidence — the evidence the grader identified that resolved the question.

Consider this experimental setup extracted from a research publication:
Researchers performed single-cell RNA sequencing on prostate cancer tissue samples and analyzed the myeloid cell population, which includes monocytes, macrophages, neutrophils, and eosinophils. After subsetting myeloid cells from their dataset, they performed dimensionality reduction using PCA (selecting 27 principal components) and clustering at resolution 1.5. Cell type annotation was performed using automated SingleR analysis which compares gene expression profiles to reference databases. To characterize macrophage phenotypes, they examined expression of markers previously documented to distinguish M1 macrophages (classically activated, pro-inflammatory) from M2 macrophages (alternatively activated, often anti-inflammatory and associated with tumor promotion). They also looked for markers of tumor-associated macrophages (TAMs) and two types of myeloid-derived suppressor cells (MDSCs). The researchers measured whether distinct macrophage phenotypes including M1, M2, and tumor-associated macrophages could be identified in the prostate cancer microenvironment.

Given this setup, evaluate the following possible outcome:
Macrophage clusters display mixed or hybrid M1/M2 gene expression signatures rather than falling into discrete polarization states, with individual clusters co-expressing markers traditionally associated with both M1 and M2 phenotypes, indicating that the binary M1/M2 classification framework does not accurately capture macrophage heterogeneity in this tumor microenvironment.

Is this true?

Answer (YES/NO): YES